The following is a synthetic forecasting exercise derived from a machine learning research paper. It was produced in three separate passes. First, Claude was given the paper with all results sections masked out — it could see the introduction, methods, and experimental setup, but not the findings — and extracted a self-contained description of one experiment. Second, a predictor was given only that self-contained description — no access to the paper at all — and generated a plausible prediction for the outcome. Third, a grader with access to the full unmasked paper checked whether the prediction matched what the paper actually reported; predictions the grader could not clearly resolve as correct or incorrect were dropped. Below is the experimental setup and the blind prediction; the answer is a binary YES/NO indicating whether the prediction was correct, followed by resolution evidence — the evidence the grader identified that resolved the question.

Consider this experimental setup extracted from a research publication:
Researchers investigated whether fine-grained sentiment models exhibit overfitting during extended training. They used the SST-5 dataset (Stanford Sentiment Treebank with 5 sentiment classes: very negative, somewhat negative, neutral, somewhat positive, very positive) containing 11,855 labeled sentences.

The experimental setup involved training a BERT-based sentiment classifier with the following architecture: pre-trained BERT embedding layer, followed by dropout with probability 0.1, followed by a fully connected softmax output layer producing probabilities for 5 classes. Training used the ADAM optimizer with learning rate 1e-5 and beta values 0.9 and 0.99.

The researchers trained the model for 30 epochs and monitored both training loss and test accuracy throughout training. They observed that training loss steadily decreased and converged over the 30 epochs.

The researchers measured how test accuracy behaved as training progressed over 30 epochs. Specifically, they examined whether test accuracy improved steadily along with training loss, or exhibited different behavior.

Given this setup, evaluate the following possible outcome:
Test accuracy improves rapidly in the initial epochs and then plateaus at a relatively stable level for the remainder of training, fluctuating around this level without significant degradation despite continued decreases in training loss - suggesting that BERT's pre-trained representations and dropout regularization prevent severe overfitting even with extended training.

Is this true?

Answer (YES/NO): NO